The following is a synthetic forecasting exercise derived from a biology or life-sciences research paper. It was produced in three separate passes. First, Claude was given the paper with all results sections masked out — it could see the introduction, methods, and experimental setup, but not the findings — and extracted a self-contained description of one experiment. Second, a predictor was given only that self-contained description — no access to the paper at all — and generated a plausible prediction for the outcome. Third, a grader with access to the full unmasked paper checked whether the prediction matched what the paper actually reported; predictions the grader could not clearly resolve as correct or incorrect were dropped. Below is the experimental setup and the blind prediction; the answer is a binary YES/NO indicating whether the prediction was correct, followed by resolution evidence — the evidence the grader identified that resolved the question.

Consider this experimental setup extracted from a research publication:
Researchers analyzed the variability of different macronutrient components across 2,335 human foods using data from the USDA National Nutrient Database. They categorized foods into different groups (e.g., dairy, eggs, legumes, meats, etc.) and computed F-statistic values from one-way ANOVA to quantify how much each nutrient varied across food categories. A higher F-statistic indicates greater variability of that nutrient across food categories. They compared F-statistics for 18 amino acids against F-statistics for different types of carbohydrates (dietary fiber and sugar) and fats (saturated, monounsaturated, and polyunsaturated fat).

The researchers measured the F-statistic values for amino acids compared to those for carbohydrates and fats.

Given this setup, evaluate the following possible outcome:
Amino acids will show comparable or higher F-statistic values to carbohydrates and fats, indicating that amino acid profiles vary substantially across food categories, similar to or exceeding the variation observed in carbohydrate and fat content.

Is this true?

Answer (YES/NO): YES